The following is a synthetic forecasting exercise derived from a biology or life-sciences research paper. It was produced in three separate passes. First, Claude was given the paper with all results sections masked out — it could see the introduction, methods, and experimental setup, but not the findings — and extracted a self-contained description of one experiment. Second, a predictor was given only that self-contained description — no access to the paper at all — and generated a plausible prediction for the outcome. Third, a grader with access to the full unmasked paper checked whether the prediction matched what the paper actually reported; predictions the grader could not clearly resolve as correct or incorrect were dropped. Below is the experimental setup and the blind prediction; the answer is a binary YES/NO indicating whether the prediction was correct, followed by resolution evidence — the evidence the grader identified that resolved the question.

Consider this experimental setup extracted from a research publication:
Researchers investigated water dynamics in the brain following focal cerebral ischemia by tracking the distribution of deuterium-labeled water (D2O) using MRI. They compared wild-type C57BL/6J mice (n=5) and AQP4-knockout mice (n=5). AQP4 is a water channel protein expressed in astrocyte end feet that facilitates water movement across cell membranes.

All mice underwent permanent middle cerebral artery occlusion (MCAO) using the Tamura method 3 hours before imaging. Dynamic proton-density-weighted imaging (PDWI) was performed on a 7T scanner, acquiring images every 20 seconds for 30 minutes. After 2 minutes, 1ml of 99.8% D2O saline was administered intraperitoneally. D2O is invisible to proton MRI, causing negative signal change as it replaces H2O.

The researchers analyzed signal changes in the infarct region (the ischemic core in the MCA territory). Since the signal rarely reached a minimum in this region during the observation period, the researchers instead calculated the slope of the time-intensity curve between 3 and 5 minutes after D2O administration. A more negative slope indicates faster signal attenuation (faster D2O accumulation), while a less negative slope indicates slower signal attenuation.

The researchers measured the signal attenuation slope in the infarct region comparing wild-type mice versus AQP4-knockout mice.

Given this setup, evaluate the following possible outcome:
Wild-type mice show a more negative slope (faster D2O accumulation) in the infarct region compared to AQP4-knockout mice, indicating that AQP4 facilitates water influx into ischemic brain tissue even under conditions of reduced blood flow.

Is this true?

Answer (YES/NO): YES